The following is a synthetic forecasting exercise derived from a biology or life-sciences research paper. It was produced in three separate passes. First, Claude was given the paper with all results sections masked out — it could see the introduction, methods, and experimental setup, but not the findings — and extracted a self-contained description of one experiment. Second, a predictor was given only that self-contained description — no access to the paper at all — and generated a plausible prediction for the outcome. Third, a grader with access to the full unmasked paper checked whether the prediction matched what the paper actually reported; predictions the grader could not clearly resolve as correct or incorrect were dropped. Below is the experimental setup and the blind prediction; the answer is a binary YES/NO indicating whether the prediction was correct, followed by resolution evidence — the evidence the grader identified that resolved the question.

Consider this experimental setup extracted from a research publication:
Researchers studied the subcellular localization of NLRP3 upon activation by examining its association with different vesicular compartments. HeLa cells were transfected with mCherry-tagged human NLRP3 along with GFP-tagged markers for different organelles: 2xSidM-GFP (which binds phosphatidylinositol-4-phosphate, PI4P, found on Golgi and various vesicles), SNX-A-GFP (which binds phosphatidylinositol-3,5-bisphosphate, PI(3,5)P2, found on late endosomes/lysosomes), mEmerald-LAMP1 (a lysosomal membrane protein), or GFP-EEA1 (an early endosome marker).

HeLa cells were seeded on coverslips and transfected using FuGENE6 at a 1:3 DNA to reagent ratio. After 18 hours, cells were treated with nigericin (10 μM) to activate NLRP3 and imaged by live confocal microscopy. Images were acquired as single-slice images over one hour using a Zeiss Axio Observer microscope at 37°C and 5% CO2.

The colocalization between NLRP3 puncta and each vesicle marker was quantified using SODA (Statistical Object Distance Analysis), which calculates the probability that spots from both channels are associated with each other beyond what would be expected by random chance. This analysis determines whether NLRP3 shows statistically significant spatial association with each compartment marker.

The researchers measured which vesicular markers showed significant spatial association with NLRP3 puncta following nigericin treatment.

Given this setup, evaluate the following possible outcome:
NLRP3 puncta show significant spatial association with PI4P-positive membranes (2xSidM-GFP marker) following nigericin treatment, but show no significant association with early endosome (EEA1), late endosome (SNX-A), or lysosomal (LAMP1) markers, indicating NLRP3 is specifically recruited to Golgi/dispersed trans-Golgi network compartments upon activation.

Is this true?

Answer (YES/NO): NO